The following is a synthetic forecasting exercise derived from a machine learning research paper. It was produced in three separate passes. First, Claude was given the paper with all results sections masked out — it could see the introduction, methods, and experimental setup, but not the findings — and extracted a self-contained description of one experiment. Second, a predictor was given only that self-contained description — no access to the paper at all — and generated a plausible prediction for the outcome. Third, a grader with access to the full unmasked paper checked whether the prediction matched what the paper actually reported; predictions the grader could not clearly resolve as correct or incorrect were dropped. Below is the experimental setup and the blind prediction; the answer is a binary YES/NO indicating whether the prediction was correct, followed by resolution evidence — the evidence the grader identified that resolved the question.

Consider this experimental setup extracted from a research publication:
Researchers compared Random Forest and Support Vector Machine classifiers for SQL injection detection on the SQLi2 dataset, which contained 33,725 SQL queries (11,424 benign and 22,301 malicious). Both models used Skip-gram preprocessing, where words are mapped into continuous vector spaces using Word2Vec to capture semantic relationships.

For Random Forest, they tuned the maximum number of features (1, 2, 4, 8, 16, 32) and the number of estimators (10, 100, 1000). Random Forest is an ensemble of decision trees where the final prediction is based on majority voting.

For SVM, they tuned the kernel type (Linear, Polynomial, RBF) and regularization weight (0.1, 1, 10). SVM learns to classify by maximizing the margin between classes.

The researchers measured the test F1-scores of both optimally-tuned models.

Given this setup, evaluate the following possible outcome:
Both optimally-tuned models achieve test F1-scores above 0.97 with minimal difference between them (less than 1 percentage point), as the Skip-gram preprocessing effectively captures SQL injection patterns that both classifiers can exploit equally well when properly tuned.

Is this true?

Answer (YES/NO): YES